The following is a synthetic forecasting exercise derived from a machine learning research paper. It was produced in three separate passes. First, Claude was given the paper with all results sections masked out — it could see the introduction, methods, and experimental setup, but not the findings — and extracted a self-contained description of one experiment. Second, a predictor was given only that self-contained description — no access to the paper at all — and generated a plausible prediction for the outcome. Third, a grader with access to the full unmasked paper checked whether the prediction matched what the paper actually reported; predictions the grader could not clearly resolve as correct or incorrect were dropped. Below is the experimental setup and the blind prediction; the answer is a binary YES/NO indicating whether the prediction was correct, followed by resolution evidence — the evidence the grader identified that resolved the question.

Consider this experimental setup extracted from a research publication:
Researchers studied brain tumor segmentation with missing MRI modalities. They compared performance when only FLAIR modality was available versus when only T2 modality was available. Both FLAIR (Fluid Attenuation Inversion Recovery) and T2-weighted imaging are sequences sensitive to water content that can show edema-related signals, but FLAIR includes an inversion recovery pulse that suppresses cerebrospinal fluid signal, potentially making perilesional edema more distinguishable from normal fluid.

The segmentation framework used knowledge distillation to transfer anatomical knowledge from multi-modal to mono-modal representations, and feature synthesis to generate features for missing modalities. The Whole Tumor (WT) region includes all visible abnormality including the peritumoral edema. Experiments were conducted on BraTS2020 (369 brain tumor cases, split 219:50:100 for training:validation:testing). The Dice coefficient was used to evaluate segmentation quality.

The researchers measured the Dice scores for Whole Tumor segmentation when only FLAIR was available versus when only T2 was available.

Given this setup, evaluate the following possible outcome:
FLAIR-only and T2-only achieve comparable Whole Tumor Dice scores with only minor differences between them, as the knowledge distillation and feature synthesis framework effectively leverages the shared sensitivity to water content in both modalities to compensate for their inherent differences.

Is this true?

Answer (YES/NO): YES